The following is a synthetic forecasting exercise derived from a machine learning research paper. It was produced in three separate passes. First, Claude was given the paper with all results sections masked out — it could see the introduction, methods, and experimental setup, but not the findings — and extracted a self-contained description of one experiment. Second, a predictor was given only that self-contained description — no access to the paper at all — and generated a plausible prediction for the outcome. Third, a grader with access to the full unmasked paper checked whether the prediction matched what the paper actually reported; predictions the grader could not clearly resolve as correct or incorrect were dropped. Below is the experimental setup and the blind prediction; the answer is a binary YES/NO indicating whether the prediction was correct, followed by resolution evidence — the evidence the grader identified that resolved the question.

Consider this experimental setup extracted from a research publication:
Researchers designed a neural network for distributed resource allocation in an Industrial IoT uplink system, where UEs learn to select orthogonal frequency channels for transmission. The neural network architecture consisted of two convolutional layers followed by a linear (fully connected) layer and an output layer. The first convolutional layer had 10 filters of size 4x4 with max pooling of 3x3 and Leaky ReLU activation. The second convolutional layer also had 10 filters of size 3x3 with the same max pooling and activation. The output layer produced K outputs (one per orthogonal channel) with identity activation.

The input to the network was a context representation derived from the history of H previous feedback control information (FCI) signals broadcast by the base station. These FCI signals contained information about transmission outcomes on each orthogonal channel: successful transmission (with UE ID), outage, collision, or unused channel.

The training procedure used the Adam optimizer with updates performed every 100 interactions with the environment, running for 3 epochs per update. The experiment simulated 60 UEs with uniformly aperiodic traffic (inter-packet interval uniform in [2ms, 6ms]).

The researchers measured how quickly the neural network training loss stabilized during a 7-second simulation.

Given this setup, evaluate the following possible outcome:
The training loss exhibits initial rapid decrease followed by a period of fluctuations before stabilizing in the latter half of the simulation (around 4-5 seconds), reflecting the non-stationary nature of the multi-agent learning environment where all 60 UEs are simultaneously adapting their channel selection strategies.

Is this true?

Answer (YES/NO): NO